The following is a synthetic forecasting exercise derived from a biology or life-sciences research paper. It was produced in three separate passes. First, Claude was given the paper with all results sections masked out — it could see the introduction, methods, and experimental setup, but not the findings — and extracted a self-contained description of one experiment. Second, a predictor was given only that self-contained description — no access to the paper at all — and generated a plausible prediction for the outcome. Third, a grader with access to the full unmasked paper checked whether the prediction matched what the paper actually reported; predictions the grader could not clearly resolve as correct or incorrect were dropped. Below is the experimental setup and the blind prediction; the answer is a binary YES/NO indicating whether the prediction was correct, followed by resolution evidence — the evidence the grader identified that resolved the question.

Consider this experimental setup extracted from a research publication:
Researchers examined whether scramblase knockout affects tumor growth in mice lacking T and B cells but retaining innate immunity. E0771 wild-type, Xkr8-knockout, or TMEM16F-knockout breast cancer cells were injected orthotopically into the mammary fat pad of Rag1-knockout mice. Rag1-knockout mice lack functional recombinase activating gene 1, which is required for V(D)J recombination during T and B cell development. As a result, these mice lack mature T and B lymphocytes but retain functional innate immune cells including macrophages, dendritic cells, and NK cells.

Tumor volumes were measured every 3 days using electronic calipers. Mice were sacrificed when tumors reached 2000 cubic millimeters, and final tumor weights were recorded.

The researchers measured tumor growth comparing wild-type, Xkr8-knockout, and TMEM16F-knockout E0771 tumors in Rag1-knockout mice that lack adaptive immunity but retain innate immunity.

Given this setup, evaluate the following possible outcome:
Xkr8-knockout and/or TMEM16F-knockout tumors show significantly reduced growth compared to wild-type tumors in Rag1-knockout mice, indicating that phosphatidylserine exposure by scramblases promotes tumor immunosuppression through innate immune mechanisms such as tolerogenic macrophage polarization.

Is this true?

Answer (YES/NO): NO